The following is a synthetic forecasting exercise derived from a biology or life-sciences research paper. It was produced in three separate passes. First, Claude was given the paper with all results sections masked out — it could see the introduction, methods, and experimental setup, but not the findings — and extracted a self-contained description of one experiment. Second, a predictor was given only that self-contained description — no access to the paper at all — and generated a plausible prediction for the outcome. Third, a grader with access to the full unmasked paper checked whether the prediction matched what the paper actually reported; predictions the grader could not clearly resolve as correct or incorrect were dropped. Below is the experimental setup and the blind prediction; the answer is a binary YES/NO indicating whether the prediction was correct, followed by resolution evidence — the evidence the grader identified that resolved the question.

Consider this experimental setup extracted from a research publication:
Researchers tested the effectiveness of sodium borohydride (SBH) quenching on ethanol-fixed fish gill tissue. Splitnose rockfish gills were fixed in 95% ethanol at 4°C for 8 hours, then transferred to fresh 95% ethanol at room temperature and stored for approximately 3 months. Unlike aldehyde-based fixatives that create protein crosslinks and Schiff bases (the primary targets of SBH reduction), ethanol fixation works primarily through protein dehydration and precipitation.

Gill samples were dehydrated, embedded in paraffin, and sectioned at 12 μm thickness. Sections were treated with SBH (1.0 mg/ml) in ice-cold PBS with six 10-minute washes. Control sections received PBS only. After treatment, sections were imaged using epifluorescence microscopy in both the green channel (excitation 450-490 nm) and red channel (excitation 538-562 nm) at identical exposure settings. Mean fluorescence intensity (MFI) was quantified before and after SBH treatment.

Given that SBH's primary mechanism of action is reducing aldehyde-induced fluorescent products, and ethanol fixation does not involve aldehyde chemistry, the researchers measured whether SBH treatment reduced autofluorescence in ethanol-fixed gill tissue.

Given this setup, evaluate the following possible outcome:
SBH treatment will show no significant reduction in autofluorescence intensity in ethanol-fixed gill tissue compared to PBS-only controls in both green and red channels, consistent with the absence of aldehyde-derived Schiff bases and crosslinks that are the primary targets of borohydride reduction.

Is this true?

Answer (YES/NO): YES